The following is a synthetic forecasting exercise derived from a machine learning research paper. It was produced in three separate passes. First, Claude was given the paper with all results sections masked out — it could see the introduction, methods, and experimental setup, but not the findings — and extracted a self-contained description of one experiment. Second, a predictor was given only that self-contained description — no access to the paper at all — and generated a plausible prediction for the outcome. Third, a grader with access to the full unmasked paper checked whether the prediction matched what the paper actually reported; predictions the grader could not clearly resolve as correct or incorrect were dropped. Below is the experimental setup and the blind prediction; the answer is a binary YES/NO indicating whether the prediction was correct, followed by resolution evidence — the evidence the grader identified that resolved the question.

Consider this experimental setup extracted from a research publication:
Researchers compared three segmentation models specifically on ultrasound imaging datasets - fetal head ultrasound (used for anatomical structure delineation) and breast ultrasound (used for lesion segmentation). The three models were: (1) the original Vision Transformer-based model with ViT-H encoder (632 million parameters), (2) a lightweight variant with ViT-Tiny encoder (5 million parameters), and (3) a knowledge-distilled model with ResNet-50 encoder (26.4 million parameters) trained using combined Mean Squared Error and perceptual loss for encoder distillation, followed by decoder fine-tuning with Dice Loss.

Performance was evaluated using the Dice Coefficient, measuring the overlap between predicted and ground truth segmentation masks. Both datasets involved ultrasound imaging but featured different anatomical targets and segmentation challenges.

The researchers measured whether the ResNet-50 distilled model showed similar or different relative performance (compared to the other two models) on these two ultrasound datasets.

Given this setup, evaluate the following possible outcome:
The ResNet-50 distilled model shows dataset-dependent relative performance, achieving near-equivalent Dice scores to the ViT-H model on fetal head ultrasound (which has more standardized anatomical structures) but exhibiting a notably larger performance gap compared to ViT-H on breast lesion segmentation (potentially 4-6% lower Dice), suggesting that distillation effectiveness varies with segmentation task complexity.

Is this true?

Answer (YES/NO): NO